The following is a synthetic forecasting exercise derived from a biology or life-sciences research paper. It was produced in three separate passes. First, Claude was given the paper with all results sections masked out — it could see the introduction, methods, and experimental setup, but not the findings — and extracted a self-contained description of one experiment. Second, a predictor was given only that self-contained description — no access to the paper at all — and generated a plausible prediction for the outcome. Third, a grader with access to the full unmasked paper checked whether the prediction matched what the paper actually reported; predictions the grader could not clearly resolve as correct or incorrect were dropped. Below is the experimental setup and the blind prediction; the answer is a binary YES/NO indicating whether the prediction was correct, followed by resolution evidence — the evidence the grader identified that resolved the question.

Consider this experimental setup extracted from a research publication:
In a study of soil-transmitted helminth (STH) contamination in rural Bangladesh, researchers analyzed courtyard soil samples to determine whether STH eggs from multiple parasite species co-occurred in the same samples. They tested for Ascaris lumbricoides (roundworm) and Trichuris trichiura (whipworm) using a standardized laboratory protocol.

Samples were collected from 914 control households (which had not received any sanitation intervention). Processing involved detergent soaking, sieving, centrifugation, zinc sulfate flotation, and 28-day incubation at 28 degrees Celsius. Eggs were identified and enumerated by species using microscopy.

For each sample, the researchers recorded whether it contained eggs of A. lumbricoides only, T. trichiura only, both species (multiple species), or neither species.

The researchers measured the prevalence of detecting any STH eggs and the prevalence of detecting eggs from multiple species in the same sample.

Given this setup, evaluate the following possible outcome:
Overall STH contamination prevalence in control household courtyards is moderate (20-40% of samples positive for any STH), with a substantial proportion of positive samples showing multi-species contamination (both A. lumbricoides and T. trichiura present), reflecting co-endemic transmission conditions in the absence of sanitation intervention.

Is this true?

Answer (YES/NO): NO